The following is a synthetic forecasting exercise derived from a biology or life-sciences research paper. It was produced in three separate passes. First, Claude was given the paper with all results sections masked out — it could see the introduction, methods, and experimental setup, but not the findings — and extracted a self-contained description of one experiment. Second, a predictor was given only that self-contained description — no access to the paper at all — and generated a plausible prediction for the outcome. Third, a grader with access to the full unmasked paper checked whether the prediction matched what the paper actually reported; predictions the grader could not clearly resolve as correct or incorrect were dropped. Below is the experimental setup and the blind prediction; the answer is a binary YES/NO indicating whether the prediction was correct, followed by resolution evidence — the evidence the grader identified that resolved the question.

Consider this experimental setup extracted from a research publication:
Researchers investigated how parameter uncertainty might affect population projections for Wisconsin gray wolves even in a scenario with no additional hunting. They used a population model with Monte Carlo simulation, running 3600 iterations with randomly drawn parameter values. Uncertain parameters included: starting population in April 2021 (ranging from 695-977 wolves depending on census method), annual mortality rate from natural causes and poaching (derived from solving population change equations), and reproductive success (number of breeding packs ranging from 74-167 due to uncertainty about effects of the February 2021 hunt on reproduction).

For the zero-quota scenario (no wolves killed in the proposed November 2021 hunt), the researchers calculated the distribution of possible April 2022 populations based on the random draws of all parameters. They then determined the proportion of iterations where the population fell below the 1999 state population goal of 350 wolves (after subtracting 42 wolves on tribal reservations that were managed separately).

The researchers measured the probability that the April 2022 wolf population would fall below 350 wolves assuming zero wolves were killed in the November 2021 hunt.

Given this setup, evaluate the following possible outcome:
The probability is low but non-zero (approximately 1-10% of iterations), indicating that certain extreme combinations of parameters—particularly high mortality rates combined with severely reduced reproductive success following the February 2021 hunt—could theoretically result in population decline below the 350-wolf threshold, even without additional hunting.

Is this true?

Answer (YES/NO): NO